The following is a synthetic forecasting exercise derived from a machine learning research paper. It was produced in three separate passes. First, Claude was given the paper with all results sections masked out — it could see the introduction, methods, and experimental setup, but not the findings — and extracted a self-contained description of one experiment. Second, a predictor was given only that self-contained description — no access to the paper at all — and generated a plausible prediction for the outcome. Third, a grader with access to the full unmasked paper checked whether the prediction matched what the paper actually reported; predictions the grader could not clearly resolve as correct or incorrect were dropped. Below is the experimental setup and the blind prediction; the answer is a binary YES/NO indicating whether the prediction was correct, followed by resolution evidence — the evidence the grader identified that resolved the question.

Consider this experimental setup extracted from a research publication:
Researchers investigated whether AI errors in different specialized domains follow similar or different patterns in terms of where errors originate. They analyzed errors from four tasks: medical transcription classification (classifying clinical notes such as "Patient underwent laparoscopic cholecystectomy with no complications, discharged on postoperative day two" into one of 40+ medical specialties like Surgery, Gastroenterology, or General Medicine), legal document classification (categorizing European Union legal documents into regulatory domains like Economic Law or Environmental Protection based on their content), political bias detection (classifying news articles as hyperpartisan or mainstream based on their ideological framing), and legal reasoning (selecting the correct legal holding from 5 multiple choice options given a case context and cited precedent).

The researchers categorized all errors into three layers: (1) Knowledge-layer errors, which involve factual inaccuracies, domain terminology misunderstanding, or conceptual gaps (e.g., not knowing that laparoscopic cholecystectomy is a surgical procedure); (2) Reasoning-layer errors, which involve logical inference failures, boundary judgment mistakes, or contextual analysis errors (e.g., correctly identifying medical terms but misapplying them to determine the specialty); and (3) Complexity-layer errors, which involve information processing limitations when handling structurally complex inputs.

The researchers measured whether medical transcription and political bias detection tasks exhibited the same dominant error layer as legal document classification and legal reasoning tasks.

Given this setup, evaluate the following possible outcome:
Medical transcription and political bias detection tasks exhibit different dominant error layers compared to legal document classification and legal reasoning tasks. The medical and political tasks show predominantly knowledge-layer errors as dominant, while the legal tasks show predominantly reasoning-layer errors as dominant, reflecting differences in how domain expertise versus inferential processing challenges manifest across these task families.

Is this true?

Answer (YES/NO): YES